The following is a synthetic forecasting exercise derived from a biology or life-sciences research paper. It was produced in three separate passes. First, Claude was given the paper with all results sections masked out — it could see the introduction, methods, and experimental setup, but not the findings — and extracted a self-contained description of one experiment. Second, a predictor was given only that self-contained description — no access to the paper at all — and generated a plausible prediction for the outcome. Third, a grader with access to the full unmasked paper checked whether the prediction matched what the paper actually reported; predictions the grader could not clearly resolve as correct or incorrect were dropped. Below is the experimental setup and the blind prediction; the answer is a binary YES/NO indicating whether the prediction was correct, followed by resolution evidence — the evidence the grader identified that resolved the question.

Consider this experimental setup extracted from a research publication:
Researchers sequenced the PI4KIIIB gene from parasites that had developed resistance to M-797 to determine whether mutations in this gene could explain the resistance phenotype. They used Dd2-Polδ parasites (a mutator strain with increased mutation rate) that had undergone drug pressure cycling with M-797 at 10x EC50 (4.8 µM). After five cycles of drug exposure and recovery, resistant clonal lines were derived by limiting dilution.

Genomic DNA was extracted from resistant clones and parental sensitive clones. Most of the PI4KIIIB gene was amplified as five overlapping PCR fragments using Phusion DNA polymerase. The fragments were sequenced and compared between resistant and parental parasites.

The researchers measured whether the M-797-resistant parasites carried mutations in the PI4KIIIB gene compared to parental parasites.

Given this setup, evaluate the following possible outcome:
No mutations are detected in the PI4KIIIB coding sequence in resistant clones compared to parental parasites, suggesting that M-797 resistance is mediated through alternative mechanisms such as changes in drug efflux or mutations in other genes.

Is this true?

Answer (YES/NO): NO